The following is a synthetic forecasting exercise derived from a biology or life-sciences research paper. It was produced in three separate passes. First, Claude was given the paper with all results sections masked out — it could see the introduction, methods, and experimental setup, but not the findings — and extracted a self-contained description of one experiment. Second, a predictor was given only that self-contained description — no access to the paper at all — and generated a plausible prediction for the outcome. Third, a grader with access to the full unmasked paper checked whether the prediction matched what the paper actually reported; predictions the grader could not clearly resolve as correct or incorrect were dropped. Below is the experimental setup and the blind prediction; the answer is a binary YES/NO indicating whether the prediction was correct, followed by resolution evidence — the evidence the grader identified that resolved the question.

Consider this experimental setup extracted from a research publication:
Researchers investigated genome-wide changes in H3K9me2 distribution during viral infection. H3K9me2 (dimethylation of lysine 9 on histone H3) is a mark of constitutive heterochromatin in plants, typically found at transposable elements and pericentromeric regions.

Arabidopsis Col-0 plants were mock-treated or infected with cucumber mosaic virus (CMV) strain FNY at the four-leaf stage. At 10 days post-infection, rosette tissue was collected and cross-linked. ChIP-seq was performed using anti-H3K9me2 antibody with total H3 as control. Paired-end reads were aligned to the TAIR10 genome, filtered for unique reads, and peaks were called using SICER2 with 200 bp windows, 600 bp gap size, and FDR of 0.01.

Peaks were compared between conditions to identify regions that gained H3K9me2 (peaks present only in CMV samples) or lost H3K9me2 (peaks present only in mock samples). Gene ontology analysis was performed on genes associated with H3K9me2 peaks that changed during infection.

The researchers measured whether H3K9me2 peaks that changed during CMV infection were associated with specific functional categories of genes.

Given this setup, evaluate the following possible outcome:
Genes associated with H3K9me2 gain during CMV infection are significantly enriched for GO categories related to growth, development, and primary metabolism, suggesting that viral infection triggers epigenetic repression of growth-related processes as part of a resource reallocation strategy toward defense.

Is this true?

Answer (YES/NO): NO